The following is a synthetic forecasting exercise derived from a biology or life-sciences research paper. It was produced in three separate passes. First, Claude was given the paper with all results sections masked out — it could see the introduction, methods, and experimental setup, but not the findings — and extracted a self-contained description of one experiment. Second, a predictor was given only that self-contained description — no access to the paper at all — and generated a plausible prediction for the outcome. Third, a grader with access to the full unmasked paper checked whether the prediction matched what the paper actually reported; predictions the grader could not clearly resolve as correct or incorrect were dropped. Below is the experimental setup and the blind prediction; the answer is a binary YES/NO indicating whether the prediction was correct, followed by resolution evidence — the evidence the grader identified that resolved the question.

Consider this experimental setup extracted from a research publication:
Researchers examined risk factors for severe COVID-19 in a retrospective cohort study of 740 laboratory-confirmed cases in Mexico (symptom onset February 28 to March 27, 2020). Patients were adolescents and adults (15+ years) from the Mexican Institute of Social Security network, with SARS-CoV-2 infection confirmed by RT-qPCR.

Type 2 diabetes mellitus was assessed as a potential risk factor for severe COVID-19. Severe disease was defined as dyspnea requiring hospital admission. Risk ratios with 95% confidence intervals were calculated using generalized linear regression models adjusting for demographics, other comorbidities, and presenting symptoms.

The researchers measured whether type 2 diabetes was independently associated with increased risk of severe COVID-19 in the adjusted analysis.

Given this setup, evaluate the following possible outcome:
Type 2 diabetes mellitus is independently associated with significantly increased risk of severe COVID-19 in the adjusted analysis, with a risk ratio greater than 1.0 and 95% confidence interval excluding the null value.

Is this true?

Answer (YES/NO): NO